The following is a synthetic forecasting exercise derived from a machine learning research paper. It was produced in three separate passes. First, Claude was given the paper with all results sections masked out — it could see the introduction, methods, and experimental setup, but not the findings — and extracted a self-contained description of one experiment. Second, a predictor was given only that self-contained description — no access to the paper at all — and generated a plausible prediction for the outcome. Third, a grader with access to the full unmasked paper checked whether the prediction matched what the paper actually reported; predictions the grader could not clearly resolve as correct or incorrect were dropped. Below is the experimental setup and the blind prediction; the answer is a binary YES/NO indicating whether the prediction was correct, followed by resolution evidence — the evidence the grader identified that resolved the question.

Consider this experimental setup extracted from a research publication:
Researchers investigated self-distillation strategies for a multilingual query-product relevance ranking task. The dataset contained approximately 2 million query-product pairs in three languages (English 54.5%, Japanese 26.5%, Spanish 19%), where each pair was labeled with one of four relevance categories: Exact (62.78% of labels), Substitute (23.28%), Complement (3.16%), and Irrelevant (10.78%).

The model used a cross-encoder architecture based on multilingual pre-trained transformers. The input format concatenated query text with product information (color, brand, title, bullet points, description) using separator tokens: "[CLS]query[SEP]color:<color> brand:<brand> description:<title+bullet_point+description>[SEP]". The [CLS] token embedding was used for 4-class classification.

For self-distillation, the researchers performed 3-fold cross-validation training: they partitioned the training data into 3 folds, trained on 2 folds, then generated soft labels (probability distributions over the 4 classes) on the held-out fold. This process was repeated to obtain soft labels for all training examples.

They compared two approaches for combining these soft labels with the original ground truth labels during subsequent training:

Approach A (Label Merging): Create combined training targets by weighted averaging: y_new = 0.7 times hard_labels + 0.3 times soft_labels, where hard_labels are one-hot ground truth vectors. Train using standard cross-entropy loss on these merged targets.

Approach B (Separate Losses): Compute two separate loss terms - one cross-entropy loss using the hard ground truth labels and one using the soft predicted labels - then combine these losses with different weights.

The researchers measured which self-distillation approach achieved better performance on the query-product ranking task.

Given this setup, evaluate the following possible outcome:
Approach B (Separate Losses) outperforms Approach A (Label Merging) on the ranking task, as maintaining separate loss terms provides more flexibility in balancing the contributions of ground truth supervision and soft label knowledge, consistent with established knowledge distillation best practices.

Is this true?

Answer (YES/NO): NO